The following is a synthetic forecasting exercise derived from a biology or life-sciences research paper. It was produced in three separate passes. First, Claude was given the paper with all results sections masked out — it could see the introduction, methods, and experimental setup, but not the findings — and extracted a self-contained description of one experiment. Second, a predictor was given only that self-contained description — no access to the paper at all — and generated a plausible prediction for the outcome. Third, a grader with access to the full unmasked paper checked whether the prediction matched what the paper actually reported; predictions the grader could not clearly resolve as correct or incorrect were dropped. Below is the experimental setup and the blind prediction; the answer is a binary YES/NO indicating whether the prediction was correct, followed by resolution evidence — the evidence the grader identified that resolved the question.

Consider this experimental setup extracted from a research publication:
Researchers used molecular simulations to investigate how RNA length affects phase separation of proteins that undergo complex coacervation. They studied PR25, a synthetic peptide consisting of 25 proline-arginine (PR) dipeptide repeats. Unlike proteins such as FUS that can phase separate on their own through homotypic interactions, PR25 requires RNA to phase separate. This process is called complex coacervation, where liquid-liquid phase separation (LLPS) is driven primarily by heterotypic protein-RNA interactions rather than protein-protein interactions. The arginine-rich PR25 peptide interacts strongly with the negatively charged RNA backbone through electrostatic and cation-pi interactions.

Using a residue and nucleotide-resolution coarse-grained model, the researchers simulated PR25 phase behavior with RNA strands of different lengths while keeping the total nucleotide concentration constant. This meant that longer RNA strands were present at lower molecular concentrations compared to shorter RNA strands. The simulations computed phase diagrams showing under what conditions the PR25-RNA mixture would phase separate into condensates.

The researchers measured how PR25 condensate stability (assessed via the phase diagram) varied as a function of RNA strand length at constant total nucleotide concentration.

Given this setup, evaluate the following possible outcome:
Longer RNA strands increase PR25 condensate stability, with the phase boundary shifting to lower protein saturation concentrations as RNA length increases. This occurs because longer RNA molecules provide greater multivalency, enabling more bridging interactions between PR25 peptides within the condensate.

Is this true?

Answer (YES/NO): YES